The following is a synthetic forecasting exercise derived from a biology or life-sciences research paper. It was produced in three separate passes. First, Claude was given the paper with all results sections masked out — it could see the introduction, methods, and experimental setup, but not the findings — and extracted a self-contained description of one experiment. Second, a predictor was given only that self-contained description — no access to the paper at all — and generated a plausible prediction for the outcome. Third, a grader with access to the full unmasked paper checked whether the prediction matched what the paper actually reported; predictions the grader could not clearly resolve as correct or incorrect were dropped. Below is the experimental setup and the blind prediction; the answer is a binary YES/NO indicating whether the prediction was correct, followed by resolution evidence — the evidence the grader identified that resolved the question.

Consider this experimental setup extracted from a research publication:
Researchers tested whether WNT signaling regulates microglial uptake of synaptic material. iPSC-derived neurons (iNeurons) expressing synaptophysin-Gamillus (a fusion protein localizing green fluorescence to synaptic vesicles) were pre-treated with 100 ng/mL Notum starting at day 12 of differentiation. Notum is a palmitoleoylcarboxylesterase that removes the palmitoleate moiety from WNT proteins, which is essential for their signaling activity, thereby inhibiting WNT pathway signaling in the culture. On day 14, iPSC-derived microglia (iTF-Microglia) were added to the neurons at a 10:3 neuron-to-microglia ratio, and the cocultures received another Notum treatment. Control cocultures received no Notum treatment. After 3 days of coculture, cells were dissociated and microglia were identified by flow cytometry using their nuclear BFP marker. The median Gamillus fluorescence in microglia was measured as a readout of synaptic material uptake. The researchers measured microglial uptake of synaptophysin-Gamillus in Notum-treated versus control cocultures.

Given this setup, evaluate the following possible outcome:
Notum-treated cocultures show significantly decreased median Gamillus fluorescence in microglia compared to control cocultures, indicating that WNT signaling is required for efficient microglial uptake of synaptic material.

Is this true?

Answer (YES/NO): YES